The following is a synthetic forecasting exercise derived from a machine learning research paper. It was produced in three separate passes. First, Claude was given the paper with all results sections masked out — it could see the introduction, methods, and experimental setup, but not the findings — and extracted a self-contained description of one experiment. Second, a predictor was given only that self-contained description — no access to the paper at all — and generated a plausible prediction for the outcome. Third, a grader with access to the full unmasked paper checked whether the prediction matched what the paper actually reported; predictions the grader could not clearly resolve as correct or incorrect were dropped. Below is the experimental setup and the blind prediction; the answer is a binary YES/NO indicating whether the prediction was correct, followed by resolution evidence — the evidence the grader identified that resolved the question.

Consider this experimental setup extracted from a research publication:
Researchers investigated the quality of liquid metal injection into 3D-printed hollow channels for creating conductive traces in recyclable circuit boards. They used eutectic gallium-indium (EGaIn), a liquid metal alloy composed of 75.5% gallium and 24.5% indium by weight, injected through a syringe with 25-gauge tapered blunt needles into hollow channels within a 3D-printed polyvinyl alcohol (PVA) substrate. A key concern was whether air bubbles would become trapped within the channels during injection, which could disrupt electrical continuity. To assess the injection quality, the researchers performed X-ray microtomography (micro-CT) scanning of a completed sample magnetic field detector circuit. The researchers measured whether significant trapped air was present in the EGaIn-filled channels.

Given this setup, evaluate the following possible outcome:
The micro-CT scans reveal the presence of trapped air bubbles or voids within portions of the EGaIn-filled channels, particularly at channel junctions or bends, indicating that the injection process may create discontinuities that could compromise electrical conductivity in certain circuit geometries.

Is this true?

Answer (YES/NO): NO